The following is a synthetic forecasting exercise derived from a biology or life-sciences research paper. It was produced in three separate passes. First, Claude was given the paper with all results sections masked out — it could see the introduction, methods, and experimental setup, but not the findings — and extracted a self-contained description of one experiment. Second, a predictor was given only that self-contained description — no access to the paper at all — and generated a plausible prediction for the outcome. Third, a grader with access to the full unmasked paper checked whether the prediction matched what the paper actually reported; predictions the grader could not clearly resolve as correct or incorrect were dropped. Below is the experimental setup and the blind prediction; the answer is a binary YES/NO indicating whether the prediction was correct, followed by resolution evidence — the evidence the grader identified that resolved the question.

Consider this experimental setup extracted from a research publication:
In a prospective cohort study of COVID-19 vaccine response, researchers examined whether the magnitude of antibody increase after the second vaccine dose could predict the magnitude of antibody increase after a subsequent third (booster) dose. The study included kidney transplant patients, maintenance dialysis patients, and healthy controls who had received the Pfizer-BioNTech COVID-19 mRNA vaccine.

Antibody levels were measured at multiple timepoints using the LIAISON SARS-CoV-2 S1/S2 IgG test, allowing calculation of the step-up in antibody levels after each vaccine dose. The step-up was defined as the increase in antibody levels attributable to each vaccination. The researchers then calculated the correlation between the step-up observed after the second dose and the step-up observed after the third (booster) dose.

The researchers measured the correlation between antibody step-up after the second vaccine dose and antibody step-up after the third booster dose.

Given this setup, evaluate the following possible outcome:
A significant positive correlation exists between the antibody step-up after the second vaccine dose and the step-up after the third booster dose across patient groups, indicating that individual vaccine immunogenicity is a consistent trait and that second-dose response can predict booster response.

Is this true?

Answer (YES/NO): NO